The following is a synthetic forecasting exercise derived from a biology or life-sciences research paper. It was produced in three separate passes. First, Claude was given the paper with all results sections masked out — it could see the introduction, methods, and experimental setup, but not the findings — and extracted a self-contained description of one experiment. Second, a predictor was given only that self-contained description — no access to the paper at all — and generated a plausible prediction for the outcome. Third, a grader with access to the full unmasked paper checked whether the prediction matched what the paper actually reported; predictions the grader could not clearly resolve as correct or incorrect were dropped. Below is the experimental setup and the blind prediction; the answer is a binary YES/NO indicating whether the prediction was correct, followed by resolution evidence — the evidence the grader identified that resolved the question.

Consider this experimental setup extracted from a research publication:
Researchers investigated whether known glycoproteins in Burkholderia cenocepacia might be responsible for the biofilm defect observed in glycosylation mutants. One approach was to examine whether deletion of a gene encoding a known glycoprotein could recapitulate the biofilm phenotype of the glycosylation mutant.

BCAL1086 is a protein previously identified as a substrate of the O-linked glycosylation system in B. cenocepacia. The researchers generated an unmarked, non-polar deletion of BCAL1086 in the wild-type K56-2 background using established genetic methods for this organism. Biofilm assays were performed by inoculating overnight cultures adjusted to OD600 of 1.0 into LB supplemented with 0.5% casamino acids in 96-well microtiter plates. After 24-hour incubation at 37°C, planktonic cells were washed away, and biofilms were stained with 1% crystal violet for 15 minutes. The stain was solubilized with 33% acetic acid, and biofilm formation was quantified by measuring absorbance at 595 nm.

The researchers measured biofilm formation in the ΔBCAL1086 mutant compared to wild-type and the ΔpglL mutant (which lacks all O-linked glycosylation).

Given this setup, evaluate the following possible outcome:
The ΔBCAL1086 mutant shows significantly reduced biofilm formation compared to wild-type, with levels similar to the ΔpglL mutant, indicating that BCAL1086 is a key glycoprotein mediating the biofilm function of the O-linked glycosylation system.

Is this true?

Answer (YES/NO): NO